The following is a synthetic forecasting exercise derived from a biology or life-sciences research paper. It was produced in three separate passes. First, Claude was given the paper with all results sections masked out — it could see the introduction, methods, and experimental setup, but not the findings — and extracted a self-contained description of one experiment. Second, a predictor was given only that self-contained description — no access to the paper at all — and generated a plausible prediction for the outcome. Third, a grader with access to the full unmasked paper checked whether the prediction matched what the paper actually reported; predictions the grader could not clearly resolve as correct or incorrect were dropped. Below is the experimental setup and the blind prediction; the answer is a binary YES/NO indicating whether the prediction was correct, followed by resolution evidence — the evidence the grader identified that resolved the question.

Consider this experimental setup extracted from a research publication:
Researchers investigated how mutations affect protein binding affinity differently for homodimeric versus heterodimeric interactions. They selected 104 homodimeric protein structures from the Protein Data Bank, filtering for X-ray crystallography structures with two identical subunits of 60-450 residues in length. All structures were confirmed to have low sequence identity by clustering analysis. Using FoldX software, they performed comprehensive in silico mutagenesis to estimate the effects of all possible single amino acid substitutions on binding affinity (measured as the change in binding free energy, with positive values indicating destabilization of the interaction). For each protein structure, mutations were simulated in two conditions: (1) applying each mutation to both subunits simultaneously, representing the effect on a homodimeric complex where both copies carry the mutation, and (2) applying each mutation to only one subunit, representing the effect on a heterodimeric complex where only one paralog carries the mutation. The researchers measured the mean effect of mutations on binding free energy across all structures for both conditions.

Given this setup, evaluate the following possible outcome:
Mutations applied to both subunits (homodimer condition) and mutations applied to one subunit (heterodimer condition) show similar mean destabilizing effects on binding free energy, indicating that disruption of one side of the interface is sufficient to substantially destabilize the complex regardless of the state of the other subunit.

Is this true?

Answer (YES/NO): NO